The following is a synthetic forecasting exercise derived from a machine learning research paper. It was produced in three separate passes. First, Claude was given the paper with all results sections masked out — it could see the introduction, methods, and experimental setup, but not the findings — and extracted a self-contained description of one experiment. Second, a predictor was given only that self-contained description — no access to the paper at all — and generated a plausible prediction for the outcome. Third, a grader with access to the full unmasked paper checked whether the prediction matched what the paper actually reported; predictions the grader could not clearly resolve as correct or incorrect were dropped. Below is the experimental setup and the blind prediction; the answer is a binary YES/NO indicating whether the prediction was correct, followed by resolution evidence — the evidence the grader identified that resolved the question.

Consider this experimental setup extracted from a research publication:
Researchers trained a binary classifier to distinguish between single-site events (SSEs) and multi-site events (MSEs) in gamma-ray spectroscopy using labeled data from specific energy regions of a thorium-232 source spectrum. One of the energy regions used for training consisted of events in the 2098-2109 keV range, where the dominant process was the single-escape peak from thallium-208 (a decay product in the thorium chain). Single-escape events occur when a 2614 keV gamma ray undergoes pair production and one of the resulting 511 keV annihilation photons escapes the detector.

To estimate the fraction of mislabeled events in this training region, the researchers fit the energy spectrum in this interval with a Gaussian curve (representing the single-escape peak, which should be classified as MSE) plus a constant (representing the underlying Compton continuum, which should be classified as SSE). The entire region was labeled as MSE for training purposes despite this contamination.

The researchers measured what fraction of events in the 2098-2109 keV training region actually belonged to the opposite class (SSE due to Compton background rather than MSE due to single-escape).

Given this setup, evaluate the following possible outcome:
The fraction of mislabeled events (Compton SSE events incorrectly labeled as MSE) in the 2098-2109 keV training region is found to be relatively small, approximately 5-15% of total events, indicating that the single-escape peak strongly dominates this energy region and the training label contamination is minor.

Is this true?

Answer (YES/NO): NO